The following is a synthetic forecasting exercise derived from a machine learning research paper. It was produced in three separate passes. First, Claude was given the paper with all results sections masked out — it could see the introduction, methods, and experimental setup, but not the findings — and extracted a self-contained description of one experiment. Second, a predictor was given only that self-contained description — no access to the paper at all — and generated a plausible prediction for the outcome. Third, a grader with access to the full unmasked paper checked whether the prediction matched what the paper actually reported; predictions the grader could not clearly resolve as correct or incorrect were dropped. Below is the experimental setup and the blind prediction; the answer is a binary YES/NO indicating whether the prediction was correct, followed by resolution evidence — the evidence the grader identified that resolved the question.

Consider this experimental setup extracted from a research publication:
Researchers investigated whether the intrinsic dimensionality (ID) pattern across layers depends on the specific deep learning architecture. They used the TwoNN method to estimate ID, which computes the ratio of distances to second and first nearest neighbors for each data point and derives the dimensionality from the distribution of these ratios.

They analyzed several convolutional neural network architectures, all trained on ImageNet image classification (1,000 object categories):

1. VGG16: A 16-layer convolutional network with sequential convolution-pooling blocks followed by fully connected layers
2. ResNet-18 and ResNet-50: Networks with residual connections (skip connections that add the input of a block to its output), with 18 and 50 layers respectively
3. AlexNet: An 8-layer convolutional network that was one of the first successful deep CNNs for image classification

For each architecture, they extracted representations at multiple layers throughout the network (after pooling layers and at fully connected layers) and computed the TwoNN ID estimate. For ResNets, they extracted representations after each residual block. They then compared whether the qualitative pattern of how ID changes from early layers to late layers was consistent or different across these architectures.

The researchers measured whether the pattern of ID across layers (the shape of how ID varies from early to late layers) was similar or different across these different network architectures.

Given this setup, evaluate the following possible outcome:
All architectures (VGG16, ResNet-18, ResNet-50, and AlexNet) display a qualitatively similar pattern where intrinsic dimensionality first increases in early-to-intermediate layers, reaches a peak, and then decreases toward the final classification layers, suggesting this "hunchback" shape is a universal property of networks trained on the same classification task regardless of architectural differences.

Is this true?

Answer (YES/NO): NO